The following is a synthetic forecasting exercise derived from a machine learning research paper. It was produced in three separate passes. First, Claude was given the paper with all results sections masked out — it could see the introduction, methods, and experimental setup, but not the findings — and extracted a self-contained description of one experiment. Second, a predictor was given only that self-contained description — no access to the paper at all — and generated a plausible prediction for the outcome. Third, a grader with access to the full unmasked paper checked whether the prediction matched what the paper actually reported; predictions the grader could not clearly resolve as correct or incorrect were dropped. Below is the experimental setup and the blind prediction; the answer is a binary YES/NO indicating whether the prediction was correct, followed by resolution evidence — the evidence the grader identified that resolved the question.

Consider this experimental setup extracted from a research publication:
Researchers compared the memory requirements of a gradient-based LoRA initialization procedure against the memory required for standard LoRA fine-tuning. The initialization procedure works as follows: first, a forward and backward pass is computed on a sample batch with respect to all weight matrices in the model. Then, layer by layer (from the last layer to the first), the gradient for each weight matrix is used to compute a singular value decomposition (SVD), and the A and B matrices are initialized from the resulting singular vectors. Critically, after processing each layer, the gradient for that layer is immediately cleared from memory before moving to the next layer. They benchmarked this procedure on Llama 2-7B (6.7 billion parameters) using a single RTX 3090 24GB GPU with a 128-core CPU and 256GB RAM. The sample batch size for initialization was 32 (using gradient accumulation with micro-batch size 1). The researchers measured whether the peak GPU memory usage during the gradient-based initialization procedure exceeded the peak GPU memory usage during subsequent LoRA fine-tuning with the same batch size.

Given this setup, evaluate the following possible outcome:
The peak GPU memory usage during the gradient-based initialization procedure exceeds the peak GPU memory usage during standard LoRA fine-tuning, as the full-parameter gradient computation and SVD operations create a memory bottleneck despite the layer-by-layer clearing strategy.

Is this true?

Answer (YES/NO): NO